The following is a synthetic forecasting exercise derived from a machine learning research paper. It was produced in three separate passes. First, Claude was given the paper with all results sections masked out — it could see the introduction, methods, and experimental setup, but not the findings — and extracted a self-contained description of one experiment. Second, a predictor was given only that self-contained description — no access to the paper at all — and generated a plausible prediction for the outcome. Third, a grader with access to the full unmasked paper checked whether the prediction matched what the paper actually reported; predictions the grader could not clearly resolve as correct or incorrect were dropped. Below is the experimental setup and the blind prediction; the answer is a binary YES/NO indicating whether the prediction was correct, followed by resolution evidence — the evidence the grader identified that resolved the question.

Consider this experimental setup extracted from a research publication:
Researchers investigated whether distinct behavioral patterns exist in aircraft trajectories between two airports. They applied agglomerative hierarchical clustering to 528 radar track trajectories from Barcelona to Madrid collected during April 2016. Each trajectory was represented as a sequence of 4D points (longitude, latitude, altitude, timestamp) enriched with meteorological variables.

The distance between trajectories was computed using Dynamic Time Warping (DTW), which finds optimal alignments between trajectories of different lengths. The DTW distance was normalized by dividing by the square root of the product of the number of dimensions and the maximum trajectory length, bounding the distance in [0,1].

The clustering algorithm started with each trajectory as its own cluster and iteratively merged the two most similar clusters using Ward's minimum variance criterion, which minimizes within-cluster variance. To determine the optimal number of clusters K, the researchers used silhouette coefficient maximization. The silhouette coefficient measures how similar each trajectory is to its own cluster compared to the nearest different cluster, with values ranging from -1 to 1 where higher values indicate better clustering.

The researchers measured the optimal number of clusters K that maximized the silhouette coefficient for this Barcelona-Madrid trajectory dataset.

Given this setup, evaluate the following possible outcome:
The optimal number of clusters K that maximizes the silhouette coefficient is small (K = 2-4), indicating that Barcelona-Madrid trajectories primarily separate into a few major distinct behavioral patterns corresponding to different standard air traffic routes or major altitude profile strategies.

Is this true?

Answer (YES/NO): YES